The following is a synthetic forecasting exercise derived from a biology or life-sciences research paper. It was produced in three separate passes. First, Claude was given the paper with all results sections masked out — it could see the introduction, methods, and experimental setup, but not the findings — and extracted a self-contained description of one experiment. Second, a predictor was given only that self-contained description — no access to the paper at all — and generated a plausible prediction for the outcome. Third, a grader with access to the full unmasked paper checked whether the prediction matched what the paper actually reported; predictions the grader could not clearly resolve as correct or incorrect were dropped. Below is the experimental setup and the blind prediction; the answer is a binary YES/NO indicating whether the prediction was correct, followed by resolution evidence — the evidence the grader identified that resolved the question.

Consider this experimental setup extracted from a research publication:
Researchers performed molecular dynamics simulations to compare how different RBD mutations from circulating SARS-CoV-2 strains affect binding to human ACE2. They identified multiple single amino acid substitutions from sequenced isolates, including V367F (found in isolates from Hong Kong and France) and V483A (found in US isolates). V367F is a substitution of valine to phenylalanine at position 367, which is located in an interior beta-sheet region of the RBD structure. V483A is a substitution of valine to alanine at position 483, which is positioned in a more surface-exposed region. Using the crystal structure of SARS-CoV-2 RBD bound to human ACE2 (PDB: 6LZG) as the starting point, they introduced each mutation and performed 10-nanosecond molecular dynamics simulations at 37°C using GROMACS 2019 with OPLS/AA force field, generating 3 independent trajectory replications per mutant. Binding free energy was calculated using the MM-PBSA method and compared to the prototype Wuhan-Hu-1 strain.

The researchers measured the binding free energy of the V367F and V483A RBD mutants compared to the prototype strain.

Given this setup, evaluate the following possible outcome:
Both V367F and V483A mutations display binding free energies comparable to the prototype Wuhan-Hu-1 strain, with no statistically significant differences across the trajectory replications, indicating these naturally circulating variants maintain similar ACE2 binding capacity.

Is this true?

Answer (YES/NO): NO